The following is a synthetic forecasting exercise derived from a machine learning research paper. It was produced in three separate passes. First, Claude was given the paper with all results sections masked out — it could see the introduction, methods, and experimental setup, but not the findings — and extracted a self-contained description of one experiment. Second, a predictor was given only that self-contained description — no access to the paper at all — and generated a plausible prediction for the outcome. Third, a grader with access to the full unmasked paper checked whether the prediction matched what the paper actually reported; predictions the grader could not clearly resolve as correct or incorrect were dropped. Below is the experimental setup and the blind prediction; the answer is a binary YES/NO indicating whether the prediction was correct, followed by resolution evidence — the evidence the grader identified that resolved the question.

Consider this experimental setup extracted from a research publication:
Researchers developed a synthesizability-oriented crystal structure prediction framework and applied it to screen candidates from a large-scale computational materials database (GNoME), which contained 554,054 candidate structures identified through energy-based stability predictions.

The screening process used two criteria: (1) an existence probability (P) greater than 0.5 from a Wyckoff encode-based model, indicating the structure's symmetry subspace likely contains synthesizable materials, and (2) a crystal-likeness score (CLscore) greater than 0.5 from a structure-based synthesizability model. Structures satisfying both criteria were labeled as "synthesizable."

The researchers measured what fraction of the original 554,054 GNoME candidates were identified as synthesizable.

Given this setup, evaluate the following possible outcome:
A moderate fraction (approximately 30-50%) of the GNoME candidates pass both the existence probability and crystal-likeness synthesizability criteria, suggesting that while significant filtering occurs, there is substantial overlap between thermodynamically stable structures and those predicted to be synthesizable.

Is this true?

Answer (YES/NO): NO